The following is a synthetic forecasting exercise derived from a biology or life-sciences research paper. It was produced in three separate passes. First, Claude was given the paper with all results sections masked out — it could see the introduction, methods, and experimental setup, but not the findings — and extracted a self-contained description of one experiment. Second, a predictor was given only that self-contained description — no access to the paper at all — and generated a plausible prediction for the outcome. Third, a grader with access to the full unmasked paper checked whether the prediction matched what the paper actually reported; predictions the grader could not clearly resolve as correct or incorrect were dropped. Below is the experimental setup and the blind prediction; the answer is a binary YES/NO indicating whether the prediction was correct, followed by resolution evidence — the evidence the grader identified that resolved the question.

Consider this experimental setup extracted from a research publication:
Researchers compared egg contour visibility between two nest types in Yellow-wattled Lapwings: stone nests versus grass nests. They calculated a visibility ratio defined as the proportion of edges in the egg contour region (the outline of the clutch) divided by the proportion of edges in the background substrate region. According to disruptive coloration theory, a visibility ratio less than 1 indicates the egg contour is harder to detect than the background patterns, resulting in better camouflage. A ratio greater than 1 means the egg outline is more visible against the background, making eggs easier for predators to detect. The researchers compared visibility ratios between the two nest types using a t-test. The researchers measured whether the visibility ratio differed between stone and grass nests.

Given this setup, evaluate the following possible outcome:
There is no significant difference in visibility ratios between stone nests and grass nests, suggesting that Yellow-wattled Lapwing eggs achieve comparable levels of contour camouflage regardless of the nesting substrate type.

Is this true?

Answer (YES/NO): NO